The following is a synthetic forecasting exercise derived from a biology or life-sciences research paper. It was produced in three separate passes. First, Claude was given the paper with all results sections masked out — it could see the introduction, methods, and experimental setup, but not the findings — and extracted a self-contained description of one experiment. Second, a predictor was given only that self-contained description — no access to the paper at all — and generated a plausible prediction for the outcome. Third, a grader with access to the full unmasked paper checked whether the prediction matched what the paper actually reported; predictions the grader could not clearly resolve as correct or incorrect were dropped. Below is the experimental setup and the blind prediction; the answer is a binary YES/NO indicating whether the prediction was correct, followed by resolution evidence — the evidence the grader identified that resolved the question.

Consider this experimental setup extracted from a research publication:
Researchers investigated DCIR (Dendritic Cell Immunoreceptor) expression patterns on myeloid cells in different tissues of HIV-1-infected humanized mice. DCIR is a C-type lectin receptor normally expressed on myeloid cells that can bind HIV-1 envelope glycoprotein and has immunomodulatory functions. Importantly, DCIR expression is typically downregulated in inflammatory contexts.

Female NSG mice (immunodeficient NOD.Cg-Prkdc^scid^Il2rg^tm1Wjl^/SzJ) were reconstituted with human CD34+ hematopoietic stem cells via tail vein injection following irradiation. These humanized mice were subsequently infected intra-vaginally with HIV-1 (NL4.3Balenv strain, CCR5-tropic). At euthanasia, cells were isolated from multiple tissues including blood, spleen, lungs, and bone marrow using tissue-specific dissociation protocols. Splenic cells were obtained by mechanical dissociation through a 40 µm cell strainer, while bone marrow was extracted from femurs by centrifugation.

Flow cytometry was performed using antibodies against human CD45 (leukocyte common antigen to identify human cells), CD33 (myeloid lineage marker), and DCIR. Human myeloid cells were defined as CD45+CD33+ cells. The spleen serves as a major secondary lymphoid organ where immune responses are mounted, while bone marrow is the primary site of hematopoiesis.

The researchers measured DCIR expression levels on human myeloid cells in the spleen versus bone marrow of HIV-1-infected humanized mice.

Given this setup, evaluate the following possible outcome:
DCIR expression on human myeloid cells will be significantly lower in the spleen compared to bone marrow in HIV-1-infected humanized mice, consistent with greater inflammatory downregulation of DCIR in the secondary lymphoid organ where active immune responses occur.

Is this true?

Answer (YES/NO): NO